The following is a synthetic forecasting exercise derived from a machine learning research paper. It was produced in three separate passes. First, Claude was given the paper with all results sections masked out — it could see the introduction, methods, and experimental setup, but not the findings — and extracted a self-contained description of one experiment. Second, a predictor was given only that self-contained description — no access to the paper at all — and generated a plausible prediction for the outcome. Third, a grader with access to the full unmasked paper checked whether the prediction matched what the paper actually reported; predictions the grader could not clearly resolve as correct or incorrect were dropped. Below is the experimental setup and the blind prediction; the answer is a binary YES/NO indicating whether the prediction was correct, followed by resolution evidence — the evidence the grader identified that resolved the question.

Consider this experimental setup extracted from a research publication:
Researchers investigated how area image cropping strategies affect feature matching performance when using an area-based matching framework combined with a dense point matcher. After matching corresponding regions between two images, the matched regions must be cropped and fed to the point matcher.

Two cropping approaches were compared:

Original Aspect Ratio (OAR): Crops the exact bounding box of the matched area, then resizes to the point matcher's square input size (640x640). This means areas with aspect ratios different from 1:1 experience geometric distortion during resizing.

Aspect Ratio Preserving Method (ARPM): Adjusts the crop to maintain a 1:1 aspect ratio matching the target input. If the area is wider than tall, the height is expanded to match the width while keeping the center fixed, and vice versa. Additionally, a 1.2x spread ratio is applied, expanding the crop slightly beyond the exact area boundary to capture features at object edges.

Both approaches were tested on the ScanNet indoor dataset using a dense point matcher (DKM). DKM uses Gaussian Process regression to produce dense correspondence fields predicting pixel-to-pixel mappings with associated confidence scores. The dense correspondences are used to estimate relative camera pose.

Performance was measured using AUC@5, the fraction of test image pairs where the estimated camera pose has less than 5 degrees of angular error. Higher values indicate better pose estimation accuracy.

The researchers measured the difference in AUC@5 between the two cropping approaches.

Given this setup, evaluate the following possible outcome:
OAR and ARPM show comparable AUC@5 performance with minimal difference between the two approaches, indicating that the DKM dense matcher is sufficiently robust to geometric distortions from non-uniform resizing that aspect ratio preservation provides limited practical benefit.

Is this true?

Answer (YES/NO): NO